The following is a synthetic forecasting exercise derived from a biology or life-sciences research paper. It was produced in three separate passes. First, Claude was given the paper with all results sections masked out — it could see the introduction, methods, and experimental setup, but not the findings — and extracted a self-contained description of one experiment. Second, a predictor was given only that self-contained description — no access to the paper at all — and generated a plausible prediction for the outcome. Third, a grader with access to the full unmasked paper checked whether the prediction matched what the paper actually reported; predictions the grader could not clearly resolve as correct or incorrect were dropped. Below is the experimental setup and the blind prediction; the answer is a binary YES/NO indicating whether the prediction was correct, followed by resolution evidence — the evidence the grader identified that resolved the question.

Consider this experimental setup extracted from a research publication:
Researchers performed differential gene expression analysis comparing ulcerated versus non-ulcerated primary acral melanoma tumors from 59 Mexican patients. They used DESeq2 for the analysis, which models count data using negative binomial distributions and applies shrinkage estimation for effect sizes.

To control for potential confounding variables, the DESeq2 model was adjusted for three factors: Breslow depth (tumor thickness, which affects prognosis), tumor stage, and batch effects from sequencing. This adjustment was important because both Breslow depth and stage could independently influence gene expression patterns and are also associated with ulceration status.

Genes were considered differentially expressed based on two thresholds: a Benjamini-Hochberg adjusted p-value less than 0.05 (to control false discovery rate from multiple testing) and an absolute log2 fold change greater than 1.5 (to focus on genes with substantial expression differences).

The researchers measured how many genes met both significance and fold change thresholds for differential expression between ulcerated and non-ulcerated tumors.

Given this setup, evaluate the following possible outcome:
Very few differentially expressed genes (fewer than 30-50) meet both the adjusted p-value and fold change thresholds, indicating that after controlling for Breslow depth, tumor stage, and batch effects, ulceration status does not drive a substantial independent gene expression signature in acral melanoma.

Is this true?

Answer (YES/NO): NO